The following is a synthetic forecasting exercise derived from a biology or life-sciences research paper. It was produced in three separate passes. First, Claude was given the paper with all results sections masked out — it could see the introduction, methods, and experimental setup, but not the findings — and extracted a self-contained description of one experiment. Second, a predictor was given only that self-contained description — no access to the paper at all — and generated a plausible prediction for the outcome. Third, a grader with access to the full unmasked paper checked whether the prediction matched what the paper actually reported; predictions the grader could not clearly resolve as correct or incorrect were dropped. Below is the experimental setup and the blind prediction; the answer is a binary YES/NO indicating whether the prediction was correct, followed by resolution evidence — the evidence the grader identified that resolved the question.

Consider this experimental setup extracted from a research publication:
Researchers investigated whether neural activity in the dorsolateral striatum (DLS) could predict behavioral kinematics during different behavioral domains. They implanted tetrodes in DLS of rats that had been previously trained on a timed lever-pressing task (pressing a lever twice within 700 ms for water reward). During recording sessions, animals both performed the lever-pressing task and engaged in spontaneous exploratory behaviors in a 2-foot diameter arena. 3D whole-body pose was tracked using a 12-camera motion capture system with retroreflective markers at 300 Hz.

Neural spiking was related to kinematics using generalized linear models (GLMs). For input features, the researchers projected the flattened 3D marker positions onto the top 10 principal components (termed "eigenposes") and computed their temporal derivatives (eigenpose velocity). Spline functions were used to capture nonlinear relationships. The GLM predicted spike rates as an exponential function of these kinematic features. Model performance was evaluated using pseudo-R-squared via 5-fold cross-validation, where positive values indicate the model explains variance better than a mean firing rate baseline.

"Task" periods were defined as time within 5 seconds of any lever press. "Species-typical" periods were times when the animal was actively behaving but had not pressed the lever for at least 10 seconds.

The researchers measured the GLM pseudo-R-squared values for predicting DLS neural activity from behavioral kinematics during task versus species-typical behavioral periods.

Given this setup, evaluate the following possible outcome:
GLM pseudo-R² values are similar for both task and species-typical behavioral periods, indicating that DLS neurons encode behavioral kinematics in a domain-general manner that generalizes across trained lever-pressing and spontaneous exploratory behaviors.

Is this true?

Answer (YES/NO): NO